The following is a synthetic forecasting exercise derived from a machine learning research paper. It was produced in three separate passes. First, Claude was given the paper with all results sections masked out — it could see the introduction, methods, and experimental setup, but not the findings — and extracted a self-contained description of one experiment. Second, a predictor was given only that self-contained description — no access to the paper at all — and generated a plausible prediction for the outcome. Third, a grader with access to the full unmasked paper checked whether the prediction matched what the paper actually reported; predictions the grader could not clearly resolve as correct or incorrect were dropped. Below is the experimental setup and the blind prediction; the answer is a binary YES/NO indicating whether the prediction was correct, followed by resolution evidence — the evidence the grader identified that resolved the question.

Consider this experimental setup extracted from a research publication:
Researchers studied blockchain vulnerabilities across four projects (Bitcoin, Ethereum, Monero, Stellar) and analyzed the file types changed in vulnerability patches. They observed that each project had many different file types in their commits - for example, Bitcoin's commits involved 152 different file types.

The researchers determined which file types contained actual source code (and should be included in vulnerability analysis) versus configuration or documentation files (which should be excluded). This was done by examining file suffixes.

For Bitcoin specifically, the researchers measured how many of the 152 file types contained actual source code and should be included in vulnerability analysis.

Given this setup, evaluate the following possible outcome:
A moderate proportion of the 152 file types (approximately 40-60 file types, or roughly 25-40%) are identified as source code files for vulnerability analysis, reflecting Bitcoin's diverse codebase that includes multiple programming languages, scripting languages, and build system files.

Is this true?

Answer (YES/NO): NO